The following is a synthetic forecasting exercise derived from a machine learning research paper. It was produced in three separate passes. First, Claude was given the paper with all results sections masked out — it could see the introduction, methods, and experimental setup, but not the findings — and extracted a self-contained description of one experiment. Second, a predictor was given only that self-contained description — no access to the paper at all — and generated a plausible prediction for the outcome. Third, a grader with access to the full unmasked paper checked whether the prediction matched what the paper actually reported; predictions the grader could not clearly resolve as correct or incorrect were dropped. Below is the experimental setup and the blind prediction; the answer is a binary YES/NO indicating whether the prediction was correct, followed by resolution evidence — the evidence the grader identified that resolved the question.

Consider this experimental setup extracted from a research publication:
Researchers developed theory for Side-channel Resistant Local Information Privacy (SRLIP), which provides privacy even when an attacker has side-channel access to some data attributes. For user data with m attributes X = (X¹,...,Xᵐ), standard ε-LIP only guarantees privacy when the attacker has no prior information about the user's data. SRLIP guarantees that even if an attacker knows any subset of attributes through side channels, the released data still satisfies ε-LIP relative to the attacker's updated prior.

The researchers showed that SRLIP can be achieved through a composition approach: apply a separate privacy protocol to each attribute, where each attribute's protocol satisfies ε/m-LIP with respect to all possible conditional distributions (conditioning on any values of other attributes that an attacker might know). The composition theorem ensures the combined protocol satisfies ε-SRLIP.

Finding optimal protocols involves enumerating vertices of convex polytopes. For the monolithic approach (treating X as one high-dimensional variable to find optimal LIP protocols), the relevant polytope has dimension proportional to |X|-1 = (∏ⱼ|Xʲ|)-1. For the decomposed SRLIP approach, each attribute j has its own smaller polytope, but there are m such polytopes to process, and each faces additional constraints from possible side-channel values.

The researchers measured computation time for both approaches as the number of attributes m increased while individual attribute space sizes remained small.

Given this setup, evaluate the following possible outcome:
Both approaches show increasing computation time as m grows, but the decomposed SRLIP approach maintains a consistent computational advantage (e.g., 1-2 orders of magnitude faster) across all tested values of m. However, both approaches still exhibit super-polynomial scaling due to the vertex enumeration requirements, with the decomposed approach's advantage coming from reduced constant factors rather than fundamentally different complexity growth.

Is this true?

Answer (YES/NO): NO